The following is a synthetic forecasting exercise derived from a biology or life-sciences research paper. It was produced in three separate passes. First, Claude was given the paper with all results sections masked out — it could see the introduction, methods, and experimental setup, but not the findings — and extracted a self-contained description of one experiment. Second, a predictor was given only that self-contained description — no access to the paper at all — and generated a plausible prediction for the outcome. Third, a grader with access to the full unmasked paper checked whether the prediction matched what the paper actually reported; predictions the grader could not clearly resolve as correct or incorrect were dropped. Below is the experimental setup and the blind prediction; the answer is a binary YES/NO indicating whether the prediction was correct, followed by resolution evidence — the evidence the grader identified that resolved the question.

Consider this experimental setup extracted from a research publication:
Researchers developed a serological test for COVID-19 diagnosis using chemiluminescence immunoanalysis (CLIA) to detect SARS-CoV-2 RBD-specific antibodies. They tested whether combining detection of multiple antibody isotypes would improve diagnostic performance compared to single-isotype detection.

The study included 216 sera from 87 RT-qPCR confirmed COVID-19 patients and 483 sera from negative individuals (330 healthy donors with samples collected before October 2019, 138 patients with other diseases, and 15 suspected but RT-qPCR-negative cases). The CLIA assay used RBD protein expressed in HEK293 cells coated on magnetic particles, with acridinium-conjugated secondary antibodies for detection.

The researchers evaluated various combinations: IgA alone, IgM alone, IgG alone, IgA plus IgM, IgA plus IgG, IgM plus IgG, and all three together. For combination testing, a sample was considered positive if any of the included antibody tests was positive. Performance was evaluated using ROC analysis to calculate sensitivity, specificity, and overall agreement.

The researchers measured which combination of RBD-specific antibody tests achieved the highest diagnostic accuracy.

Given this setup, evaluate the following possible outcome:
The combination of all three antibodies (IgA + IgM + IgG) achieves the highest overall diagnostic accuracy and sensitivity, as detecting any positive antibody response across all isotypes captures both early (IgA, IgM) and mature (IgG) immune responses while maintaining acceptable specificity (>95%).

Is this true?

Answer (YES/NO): NO